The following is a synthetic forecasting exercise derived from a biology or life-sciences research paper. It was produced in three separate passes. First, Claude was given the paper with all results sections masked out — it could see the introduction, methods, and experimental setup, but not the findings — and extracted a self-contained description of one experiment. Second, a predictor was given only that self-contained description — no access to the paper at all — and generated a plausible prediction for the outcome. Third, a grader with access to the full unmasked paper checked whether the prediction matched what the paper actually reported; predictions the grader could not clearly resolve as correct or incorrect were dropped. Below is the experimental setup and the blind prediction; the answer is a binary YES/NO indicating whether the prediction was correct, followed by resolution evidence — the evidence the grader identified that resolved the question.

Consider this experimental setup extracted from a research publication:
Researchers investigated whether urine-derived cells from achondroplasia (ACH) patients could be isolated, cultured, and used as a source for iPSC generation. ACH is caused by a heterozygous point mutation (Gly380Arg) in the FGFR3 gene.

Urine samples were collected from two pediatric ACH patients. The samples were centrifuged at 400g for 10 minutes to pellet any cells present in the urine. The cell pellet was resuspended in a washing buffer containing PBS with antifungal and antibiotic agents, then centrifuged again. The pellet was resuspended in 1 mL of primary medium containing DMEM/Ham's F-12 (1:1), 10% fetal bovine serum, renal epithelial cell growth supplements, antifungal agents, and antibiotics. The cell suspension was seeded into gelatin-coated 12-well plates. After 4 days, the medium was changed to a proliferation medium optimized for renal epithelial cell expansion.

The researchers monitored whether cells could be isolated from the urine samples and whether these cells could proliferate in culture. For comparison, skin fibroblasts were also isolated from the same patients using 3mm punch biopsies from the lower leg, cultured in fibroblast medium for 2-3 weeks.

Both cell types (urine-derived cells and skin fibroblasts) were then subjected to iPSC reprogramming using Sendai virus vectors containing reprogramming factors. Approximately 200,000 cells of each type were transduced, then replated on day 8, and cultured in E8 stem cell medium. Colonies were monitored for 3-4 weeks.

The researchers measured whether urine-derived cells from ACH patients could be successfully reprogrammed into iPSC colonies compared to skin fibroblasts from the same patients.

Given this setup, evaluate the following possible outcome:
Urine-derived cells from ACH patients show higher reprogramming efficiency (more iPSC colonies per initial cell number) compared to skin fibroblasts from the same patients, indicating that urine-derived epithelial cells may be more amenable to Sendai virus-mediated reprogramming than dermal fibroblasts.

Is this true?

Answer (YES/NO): NO